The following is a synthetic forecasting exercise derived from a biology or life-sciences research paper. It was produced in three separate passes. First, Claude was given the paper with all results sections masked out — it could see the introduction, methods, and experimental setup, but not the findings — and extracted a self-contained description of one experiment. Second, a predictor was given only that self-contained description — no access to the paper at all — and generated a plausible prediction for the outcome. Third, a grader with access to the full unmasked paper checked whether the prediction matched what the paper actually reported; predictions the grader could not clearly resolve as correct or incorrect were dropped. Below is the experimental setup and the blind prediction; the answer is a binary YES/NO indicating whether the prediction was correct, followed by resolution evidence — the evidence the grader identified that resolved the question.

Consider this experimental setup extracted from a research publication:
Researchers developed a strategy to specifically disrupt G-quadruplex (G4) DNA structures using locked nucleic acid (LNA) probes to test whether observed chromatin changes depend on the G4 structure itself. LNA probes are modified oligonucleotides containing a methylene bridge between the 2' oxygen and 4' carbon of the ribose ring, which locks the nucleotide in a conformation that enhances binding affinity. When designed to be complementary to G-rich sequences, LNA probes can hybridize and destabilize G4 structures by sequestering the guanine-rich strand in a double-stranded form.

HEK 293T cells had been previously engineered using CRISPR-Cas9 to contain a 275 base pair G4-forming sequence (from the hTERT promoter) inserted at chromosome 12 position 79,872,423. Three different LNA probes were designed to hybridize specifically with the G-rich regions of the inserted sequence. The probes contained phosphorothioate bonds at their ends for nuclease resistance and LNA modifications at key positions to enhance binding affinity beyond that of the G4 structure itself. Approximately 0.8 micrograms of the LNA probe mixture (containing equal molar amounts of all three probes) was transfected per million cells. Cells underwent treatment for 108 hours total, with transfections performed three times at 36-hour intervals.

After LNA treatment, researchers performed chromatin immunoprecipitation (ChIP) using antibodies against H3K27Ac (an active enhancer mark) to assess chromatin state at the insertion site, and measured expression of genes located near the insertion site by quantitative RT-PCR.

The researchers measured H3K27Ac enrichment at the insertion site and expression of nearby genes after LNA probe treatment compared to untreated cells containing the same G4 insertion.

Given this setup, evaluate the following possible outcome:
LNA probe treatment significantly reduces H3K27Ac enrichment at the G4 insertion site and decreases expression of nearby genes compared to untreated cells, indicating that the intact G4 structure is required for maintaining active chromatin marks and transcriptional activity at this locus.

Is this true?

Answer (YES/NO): NO